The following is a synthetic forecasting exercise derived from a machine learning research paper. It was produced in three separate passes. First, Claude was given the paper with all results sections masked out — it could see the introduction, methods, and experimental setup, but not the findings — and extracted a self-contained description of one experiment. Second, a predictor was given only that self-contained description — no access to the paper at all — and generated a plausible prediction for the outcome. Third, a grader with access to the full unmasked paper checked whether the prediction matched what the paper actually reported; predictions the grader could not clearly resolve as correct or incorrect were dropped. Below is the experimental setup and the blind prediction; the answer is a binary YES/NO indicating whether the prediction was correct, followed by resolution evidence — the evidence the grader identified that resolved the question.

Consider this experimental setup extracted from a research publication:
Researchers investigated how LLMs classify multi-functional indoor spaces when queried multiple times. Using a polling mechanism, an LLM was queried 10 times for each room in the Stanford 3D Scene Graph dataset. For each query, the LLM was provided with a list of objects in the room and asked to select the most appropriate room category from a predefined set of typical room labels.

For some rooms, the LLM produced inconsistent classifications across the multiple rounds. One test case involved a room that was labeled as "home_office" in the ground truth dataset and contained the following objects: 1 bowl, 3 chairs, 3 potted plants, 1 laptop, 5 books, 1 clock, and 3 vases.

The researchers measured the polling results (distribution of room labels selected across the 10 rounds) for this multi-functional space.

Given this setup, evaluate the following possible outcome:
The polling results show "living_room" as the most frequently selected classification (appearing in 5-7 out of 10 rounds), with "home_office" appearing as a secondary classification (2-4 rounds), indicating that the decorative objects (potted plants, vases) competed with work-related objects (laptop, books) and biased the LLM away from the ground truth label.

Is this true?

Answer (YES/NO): NO